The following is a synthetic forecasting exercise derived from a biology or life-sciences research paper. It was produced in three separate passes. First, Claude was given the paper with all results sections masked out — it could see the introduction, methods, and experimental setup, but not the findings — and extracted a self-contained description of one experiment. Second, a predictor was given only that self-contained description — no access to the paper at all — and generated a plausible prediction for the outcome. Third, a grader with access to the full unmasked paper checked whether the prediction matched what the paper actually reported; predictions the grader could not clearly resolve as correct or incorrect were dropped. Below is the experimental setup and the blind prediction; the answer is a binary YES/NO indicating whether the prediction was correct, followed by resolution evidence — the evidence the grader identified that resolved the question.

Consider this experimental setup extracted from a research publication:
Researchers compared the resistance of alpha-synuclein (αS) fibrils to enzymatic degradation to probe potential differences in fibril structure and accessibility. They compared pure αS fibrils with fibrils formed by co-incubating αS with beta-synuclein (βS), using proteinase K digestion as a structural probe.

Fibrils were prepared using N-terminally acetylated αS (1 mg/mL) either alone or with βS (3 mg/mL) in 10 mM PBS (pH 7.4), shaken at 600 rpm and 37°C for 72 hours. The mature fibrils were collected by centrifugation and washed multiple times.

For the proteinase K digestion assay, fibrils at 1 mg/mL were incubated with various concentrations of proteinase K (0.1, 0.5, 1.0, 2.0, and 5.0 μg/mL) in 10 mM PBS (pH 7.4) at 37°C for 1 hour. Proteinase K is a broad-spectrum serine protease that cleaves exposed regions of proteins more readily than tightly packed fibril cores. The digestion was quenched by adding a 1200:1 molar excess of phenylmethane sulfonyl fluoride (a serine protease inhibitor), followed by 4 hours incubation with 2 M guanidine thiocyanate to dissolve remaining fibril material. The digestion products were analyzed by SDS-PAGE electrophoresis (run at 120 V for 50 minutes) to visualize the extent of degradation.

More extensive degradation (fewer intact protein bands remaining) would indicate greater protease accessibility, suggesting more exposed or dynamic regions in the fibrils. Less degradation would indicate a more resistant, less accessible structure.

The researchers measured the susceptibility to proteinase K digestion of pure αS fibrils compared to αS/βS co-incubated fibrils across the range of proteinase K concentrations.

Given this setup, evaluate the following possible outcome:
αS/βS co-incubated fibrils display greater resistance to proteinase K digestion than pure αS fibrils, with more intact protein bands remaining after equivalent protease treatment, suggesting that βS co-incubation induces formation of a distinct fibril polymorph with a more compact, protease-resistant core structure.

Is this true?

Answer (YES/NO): NO